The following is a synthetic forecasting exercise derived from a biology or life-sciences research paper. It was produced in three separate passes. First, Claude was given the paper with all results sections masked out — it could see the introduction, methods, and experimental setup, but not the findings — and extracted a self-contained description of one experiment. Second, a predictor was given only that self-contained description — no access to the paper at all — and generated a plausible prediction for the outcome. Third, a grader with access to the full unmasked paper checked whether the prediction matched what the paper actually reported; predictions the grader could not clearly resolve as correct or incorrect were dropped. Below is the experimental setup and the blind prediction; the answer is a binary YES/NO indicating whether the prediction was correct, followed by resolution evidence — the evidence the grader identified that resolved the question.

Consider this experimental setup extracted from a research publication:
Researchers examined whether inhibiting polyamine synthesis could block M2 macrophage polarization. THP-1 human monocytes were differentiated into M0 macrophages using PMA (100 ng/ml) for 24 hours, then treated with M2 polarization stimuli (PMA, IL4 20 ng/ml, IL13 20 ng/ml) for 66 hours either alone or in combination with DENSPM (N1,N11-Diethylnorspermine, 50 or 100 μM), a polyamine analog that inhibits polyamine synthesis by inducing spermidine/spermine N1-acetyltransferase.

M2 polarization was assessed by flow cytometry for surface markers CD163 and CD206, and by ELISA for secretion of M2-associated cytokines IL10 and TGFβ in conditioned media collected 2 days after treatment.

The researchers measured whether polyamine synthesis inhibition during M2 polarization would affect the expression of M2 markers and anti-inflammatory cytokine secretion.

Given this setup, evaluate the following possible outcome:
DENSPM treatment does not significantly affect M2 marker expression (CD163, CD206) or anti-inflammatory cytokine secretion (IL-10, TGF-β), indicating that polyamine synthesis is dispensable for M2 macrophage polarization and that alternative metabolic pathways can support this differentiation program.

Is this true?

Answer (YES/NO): NO